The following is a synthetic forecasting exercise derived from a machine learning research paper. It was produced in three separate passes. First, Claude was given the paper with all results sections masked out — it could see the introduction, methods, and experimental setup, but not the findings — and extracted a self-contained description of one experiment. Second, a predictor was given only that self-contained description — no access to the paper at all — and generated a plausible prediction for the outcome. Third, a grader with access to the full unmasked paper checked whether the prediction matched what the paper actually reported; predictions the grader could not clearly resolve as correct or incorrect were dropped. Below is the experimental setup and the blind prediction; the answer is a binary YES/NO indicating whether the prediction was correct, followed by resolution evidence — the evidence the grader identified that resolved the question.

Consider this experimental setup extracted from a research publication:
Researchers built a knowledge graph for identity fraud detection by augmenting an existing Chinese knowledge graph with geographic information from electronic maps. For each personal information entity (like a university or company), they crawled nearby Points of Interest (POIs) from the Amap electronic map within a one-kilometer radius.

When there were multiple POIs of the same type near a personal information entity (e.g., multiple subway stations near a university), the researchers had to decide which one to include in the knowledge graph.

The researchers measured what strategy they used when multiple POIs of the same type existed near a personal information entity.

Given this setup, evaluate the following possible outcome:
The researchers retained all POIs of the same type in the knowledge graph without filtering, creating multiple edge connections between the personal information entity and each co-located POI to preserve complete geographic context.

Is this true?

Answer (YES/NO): NO